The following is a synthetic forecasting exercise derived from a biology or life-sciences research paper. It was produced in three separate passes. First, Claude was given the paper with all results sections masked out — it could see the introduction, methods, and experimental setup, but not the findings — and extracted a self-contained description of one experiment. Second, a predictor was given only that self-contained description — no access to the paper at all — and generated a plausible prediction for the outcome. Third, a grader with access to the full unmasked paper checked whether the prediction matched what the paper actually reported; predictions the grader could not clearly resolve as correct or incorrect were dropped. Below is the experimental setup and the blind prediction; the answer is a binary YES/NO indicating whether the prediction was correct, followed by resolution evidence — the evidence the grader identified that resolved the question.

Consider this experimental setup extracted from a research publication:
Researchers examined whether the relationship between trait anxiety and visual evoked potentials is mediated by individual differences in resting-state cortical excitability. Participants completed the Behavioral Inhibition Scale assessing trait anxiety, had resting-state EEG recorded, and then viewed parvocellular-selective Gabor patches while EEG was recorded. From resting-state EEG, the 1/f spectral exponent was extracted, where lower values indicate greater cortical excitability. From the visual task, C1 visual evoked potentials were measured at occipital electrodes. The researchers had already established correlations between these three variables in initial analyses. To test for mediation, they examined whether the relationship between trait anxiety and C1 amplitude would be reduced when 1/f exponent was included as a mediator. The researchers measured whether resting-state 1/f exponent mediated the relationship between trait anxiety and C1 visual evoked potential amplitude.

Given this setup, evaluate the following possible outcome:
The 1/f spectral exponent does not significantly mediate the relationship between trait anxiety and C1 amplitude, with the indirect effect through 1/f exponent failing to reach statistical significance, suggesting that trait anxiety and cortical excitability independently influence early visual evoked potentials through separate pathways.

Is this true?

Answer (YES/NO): NO